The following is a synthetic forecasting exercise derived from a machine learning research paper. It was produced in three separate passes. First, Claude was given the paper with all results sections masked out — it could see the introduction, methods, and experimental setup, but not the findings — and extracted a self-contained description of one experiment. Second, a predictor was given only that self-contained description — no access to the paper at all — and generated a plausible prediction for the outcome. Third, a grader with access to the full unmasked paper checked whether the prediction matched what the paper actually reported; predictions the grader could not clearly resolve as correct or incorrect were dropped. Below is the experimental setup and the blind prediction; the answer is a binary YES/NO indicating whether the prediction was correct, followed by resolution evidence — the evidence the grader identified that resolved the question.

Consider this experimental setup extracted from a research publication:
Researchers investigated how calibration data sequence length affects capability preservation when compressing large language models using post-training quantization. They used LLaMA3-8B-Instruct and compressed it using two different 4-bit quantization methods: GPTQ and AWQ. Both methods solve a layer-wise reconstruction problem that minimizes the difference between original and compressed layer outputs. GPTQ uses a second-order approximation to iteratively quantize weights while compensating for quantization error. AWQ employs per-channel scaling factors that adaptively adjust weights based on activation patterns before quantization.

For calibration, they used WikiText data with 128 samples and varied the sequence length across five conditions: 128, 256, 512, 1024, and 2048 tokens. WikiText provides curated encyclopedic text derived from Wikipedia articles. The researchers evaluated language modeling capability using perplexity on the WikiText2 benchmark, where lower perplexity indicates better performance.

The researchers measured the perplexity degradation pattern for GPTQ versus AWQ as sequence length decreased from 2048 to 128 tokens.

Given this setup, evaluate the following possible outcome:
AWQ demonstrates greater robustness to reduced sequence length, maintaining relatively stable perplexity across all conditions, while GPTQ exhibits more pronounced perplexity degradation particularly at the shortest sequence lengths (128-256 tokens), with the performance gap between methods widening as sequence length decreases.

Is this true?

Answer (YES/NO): YES